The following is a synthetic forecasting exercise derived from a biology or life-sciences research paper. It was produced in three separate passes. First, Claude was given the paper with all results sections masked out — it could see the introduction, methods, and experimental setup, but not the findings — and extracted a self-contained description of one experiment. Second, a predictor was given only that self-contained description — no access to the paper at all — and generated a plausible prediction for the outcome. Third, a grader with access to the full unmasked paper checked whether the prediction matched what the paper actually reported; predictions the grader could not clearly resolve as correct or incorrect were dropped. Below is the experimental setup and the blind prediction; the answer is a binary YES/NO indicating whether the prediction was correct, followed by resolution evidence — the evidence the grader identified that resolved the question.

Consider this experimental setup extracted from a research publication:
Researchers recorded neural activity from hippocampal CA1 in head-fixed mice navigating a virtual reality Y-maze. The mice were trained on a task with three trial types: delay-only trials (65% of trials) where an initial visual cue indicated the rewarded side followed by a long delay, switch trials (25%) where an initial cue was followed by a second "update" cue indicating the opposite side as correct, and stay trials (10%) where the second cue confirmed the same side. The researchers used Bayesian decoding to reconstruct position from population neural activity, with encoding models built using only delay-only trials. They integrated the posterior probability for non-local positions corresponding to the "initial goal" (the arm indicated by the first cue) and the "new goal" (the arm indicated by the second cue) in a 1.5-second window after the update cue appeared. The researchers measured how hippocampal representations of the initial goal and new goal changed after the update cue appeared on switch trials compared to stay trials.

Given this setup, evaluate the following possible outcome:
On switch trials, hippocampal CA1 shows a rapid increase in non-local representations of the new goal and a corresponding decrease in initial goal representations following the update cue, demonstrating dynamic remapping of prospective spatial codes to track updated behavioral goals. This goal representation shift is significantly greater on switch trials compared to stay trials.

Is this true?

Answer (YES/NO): NO